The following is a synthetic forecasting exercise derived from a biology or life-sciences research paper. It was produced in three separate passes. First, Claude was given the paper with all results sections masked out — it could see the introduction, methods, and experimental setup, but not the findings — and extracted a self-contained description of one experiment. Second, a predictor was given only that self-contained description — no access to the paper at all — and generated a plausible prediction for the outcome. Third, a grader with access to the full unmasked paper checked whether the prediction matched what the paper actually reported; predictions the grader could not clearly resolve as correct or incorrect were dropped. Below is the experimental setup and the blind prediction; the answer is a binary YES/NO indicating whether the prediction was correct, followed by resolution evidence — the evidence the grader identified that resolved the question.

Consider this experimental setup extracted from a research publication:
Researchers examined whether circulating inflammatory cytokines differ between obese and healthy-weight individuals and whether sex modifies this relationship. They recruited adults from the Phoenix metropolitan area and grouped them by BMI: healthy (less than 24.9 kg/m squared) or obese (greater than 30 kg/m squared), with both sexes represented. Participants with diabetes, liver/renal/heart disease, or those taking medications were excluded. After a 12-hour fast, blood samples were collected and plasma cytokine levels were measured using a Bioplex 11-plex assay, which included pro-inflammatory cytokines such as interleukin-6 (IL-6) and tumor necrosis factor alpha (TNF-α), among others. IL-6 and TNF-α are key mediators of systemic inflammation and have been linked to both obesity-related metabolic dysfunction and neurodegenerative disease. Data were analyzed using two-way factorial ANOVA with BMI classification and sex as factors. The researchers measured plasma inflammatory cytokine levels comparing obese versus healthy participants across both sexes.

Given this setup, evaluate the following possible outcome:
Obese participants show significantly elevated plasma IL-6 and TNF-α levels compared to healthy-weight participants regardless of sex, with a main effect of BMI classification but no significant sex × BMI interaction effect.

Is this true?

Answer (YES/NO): YES